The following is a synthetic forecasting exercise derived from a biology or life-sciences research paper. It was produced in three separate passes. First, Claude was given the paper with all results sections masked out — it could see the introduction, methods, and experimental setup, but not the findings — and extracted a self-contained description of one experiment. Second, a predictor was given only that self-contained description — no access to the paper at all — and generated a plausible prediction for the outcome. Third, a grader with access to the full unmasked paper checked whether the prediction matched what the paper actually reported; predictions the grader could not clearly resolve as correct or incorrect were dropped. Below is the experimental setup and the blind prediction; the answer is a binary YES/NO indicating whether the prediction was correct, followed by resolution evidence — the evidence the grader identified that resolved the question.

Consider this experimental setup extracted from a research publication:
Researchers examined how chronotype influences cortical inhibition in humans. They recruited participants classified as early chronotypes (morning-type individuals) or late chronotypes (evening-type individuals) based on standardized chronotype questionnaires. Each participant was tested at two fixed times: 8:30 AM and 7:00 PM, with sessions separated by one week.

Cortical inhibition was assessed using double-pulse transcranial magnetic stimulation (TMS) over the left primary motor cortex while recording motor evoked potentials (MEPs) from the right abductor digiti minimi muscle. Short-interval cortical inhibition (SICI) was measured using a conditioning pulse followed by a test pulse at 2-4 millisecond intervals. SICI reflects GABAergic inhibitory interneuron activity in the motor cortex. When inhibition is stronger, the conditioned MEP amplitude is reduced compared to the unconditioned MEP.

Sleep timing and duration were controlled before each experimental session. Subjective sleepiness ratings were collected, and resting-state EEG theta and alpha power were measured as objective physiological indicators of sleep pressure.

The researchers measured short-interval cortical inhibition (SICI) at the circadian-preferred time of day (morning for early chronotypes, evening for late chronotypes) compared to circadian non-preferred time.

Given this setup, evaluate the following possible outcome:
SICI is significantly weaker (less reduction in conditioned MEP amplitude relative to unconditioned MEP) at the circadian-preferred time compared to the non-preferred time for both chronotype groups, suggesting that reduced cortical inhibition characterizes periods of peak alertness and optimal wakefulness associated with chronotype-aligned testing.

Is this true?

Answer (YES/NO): YES